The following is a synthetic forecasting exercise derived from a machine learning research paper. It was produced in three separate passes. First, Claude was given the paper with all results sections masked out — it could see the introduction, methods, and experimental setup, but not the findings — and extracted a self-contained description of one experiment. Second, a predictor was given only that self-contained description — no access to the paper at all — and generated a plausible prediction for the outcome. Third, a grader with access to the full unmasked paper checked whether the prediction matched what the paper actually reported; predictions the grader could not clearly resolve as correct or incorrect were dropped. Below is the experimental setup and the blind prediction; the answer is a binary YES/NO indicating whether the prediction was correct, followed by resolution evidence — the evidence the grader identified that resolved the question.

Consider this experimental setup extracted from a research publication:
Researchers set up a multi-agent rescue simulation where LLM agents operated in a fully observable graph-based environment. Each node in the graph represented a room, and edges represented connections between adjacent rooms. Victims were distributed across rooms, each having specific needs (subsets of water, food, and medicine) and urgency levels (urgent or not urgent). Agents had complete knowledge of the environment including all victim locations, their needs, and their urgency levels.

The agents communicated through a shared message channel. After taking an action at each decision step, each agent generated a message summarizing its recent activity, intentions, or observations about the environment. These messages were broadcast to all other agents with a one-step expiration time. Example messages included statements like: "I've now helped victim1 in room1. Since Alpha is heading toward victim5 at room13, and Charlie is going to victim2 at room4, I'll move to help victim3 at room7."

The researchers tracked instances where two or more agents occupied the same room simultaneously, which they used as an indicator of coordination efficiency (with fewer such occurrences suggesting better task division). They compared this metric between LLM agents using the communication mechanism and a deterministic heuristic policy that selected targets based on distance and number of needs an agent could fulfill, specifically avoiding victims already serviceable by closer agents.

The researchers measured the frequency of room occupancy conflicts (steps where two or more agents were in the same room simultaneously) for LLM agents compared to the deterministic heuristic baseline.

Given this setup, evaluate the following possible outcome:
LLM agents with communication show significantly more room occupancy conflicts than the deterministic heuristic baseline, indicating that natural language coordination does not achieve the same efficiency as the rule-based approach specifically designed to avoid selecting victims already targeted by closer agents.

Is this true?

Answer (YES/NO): YES